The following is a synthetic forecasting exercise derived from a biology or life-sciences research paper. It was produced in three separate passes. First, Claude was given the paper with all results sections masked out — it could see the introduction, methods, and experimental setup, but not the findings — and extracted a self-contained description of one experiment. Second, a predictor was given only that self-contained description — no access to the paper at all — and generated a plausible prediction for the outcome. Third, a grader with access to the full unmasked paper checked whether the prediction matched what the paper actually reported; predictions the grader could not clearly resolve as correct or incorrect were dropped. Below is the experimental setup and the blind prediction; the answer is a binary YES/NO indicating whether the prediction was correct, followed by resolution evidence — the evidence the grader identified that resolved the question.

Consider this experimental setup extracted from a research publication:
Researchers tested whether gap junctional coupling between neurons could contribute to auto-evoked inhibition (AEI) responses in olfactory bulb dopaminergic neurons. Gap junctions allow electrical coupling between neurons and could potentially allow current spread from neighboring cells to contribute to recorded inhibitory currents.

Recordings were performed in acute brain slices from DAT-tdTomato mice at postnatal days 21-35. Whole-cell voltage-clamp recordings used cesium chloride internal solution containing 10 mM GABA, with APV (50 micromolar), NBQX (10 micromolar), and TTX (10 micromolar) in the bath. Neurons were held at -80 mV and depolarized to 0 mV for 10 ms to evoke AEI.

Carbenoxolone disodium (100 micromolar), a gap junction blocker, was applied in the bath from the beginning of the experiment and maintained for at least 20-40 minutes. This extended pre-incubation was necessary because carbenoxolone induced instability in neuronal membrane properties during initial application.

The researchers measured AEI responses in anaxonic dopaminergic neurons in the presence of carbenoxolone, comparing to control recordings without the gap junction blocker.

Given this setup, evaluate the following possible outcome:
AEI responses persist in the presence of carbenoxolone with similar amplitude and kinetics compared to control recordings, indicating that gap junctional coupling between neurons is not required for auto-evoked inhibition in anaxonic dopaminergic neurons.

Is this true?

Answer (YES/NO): NO